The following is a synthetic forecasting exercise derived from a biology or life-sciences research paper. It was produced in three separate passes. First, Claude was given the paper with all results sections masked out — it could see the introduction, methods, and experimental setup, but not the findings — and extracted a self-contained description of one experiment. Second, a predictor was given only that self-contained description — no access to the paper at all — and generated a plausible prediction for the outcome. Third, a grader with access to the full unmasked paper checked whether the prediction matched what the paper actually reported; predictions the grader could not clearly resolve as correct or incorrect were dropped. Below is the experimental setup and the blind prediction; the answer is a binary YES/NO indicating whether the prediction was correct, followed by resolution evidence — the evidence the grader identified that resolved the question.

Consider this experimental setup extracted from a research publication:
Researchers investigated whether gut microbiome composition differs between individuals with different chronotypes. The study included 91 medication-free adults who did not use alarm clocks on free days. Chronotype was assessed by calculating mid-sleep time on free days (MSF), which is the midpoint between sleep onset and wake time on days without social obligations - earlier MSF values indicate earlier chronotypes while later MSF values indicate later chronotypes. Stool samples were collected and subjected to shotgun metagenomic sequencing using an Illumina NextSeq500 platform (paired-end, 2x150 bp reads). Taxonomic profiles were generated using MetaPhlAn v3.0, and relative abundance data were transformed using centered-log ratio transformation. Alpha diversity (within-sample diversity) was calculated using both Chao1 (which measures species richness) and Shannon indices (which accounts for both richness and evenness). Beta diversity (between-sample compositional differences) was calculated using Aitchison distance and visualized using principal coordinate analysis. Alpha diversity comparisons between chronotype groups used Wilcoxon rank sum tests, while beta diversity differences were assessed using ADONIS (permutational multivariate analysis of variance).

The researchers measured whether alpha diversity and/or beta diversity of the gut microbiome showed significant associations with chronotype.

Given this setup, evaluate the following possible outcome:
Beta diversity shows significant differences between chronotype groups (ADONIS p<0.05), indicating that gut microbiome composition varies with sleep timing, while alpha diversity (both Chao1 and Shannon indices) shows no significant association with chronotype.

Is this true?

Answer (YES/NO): NO